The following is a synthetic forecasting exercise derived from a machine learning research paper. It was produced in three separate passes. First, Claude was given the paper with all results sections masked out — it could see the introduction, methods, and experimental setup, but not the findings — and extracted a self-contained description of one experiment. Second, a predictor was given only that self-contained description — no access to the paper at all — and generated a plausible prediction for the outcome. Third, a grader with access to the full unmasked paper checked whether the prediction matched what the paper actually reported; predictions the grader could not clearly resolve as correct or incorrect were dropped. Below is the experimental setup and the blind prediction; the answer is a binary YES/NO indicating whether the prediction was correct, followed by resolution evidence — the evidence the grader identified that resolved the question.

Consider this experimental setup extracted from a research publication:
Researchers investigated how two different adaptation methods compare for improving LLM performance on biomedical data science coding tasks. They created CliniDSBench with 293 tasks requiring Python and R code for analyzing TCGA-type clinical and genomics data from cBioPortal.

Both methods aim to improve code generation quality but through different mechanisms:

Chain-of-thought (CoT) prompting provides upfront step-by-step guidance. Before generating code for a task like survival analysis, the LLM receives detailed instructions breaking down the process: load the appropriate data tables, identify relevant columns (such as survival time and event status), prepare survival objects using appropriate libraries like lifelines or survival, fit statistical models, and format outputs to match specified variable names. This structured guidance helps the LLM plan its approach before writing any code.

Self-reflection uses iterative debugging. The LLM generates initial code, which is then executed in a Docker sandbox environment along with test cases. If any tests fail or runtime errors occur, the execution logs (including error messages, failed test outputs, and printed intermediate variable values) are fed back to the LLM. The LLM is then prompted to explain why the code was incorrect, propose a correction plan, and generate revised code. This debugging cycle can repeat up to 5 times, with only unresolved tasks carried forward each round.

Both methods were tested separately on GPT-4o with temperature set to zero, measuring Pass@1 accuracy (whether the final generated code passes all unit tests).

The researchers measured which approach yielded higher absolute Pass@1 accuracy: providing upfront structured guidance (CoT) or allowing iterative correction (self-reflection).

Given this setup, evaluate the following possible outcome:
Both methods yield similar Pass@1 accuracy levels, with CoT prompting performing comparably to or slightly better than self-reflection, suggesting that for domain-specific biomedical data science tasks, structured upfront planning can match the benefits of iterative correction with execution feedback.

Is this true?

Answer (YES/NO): NO